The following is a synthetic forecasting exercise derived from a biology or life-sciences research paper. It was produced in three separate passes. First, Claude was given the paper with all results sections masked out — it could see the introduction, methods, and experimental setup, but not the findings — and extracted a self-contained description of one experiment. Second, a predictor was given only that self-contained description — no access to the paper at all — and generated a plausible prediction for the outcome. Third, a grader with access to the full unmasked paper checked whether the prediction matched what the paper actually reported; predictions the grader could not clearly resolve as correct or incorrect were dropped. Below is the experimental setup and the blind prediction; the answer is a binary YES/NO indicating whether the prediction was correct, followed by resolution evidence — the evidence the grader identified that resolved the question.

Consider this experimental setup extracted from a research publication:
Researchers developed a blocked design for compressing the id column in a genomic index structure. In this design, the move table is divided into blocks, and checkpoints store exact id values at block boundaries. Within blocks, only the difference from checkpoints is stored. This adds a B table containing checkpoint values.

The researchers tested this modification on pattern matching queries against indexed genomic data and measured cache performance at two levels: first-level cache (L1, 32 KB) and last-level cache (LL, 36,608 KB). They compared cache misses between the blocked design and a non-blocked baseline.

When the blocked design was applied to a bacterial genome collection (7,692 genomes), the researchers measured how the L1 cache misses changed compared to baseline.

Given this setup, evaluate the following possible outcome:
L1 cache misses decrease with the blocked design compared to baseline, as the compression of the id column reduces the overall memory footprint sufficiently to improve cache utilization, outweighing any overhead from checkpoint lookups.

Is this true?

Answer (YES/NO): NO